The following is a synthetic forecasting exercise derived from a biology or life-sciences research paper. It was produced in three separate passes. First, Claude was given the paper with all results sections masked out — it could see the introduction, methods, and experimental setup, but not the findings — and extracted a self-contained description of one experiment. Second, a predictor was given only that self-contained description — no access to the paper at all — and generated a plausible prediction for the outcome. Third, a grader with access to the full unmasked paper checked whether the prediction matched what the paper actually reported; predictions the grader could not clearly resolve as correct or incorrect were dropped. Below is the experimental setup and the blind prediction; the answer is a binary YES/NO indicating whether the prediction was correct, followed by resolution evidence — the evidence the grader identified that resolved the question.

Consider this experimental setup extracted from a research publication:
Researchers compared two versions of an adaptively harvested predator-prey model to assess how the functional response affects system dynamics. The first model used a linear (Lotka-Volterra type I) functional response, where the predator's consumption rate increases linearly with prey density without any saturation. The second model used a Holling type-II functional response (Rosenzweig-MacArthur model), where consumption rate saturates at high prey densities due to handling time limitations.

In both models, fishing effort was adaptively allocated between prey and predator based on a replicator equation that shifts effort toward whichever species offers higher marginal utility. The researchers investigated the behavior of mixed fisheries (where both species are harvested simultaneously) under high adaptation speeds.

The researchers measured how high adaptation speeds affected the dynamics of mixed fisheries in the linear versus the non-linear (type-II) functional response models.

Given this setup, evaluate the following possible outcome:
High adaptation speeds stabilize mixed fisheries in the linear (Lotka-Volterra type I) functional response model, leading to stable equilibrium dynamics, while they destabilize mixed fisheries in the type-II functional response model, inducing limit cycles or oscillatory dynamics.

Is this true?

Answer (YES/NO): NO